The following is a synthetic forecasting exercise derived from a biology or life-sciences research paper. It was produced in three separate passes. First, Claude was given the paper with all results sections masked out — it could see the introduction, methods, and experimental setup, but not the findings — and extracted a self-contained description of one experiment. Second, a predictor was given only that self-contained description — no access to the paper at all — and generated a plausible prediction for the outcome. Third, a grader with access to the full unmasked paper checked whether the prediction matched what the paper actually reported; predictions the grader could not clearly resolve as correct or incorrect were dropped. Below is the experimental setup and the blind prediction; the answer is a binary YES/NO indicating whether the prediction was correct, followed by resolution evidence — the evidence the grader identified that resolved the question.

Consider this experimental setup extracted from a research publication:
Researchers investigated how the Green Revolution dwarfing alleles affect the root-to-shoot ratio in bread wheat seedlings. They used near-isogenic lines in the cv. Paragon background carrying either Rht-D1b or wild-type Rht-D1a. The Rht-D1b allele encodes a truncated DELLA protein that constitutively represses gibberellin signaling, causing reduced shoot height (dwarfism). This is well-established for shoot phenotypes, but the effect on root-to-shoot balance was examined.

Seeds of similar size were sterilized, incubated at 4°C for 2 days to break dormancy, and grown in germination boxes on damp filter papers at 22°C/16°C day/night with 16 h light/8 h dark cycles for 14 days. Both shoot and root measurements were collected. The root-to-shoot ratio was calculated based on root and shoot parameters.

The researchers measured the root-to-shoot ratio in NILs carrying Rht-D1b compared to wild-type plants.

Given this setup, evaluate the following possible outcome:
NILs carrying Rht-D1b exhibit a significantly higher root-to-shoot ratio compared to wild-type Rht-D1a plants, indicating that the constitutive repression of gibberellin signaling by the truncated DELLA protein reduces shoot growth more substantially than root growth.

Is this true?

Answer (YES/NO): NO